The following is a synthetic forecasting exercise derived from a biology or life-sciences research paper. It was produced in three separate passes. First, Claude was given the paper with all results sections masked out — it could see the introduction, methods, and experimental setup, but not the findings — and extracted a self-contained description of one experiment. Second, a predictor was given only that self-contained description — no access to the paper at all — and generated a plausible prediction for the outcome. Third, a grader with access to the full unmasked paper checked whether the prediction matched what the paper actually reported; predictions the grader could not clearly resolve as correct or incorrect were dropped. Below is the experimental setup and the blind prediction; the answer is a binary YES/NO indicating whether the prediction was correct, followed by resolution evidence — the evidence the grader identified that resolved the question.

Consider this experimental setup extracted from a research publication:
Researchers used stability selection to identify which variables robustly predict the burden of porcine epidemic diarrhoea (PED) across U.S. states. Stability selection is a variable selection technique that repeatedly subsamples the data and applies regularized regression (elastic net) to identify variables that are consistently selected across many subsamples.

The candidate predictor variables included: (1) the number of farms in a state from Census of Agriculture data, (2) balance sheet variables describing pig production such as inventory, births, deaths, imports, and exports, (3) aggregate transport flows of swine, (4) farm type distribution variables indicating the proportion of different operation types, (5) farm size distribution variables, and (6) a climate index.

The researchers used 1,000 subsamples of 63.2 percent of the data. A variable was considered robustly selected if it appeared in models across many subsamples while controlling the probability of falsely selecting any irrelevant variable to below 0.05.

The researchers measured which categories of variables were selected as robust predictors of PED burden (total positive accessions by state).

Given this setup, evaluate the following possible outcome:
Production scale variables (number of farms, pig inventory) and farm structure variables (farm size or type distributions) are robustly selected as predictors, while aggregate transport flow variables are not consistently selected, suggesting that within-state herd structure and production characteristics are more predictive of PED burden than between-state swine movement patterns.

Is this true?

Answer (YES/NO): NO